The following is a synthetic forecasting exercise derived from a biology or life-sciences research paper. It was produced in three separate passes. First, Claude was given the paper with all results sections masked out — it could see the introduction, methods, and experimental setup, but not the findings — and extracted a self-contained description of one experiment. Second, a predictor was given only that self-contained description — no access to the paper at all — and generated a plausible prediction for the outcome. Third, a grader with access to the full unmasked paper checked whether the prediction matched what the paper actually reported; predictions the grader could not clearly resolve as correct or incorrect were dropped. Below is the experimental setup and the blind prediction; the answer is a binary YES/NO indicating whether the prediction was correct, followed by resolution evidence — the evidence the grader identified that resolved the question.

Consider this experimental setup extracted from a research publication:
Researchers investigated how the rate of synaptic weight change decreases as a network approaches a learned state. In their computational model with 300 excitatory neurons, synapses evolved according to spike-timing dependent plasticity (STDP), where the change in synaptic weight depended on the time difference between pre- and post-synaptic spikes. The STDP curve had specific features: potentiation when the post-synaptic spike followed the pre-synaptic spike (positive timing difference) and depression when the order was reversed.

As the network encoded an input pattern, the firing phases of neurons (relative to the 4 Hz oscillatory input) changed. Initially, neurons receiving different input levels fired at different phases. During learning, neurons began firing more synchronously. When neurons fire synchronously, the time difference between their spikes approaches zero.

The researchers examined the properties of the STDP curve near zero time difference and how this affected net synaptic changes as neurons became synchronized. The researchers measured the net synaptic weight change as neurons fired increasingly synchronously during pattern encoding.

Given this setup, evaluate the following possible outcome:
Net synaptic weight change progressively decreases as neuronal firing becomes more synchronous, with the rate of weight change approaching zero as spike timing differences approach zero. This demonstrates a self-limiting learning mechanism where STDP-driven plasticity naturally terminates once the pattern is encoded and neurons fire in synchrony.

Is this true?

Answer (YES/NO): YES